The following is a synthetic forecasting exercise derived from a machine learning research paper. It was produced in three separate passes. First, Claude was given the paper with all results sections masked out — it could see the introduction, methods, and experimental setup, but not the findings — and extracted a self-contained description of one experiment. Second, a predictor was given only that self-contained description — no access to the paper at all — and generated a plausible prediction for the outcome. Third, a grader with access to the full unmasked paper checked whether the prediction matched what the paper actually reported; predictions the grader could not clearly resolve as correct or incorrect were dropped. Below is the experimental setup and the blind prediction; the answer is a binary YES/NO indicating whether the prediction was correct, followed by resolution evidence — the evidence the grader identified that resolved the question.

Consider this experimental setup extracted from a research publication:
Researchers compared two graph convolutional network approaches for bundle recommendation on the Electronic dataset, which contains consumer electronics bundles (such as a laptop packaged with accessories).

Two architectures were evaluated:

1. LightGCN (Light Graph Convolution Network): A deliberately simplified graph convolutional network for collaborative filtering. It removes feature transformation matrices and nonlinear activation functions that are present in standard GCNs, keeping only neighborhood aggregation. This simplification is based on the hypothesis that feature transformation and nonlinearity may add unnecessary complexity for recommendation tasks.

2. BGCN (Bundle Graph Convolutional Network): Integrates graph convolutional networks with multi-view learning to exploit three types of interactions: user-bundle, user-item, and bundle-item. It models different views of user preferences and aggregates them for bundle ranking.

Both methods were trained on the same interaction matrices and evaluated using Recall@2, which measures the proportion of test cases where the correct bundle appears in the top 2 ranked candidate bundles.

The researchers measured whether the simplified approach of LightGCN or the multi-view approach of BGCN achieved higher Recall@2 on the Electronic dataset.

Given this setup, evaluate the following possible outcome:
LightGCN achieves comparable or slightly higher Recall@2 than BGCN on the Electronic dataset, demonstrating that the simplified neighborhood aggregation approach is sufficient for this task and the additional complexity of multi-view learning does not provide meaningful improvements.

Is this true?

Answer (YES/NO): NO